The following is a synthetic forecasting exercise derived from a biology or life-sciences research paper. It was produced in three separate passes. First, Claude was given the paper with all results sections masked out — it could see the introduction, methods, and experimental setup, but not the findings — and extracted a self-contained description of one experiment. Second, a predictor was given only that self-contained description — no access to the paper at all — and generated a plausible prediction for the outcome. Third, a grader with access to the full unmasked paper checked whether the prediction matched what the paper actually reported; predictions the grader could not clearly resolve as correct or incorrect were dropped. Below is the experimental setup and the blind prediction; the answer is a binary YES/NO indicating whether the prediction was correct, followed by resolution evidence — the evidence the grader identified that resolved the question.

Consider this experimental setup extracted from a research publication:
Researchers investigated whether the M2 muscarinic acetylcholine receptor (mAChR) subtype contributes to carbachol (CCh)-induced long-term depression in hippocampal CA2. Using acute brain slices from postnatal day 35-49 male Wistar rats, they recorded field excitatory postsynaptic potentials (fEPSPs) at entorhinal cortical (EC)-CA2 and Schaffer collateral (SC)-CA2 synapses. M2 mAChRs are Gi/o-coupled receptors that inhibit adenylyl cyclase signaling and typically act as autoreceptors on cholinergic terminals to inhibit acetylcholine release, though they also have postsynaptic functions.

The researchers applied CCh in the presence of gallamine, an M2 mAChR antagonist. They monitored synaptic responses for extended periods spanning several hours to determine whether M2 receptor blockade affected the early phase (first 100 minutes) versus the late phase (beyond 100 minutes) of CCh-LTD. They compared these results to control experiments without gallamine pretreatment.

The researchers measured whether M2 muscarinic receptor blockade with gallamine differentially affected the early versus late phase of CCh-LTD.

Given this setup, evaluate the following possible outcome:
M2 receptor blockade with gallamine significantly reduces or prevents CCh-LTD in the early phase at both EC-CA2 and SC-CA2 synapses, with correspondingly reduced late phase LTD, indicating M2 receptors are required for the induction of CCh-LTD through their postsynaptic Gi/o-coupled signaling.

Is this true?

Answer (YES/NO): NO